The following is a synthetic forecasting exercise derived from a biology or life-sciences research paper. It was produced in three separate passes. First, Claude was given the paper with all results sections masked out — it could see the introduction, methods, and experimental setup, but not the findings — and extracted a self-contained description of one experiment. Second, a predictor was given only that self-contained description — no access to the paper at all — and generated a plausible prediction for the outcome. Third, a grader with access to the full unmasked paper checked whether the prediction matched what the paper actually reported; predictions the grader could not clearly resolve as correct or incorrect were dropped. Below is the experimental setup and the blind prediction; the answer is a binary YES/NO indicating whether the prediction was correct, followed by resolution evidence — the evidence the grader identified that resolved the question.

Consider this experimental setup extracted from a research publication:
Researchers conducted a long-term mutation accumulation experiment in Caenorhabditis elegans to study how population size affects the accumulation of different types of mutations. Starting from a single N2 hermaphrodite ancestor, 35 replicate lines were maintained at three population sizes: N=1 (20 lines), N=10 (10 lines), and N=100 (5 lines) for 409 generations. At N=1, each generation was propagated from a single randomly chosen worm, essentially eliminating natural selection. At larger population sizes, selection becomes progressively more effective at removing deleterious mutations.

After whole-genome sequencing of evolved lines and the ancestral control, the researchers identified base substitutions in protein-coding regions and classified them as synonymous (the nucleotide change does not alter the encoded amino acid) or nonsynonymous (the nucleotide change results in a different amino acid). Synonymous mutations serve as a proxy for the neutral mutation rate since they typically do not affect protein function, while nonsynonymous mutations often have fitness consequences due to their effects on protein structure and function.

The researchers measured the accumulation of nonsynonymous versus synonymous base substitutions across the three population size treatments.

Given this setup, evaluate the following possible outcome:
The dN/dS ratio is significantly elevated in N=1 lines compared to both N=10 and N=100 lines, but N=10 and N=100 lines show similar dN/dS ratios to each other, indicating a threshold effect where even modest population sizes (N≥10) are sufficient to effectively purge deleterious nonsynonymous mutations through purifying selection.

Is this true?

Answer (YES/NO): NO